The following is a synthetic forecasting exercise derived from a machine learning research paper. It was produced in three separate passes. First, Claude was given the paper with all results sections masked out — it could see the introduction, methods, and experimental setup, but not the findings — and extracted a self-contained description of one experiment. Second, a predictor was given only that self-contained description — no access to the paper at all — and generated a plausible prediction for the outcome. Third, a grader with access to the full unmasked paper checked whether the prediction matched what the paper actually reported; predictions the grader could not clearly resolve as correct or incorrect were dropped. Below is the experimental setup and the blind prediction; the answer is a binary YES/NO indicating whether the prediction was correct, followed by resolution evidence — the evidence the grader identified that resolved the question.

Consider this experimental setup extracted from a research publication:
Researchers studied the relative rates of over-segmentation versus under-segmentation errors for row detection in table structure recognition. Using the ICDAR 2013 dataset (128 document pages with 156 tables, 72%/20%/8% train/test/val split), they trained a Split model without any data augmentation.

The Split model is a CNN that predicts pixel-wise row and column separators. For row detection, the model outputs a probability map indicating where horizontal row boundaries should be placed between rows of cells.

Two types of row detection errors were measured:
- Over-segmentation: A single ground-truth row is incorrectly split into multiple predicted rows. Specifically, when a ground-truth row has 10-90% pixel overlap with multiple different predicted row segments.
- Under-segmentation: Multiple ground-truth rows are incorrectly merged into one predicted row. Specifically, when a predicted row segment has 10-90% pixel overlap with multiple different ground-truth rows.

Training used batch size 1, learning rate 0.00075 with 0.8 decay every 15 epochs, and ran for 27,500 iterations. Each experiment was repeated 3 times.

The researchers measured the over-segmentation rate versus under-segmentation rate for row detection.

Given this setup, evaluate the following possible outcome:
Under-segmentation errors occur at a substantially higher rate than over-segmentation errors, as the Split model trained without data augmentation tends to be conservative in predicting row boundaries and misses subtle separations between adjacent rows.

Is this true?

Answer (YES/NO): NO